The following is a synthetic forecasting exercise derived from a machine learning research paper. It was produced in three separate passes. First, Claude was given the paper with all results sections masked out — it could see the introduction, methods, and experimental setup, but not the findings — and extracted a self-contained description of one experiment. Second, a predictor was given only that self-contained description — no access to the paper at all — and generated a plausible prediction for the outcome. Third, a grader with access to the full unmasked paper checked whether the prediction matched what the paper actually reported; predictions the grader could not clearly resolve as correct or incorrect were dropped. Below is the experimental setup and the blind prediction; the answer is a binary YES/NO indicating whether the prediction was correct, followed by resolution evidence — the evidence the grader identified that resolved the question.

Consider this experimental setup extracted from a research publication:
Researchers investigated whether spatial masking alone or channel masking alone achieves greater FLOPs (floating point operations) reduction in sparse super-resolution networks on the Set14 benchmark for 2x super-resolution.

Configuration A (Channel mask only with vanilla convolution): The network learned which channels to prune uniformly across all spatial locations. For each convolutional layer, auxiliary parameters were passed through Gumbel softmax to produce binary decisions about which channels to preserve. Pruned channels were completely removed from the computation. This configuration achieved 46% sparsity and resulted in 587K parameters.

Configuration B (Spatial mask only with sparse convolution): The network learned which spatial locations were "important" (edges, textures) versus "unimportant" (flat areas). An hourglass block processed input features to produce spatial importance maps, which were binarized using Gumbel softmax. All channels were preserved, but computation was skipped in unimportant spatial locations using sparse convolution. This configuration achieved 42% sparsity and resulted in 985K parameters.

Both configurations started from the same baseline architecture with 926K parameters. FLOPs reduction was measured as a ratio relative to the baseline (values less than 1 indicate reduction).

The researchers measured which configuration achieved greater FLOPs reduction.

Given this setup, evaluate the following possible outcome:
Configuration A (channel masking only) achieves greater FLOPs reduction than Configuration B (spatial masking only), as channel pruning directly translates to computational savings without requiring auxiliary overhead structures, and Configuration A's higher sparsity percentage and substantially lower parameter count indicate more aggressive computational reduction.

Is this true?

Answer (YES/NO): YES